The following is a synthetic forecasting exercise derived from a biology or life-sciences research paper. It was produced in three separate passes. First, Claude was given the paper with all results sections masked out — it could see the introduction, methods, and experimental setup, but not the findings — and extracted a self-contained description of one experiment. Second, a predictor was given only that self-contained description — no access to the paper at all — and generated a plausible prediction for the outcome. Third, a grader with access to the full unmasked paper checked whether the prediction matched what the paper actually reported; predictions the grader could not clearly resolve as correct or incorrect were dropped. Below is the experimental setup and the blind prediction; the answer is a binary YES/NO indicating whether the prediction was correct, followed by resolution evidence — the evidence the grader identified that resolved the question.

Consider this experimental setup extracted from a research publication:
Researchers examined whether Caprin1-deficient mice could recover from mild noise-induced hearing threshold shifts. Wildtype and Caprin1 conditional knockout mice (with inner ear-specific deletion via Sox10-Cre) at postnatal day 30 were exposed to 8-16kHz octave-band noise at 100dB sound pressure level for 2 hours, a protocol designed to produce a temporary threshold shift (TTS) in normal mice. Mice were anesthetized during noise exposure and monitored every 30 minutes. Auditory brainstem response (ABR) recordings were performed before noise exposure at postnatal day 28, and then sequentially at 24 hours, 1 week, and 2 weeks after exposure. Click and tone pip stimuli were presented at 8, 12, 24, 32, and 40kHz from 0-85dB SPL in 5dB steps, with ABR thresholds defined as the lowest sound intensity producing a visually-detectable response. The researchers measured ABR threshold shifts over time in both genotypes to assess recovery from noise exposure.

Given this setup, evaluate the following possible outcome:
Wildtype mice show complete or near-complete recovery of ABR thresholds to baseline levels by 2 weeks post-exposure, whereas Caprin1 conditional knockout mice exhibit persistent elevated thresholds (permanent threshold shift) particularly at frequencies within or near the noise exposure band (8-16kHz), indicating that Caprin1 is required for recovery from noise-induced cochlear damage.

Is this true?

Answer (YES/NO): YES